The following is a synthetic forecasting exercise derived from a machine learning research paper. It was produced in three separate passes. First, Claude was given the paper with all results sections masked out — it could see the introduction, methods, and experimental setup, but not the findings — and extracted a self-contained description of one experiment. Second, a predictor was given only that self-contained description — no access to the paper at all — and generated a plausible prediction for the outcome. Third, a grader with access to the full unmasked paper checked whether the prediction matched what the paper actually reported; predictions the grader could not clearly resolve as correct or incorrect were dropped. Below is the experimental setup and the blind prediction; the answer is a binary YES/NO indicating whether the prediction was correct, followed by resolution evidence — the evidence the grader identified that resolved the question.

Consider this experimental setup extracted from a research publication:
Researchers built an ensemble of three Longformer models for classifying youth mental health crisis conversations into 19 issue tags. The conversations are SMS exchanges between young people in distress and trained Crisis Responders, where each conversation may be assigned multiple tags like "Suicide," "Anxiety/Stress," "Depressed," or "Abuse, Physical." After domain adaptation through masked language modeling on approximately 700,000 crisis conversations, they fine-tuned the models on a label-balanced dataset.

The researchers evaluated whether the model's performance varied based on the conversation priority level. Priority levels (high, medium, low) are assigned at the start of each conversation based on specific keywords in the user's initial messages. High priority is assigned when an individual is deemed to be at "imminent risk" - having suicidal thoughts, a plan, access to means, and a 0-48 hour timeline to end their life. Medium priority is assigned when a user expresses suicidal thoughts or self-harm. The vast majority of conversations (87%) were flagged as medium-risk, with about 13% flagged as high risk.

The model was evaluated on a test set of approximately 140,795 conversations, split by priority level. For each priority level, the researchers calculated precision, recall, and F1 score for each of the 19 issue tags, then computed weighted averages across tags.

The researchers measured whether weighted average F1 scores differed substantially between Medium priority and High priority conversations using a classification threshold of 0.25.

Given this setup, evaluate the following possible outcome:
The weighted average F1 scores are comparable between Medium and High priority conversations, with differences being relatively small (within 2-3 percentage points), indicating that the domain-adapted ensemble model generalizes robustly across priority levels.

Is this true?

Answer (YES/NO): YES